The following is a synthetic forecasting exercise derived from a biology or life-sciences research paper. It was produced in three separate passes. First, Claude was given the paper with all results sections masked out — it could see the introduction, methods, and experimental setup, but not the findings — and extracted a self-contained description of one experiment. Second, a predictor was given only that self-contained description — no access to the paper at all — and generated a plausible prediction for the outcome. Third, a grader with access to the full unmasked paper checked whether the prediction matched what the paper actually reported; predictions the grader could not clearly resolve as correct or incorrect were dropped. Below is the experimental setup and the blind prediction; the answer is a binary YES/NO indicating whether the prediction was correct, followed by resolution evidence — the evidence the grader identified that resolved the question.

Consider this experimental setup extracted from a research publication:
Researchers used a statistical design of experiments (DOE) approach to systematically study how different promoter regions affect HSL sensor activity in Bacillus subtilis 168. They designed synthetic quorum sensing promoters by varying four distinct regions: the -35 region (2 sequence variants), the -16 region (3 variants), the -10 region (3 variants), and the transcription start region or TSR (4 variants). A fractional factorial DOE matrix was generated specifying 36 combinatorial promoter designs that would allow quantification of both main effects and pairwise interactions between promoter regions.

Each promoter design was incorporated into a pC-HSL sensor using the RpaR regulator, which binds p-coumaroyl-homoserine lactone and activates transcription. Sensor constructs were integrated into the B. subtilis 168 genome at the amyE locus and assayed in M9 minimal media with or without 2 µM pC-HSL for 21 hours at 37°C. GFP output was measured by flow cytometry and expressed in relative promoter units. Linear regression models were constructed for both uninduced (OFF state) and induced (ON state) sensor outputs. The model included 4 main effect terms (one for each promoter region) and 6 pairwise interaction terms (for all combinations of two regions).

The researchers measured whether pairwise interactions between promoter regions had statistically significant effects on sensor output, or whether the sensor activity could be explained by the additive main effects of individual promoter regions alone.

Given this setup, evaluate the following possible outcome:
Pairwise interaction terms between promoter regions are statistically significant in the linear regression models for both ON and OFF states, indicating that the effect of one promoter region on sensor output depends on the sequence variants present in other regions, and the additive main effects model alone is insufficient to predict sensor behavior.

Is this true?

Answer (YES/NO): YES